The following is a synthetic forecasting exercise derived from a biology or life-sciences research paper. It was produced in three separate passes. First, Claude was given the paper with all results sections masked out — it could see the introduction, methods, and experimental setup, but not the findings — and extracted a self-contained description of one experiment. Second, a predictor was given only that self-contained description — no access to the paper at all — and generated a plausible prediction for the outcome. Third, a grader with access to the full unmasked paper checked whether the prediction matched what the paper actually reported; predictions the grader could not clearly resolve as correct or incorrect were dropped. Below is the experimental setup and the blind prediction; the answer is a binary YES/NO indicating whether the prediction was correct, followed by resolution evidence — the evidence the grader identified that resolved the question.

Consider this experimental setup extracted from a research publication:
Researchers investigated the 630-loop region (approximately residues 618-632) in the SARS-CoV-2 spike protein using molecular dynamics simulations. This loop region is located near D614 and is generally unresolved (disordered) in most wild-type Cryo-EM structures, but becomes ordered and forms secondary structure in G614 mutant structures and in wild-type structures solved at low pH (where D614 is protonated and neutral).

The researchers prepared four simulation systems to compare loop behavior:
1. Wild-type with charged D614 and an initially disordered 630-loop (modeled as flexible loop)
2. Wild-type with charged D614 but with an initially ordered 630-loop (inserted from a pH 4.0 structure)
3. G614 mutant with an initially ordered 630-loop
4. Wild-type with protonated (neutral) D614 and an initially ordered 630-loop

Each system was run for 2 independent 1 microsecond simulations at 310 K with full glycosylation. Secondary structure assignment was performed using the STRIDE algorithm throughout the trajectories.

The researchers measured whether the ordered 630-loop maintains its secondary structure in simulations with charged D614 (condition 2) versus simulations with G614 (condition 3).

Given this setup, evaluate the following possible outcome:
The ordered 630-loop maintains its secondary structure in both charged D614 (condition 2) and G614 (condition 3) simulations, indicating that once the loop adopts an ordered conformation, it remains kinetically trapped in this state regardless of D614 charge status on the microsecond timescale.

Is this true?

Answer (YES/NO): NO